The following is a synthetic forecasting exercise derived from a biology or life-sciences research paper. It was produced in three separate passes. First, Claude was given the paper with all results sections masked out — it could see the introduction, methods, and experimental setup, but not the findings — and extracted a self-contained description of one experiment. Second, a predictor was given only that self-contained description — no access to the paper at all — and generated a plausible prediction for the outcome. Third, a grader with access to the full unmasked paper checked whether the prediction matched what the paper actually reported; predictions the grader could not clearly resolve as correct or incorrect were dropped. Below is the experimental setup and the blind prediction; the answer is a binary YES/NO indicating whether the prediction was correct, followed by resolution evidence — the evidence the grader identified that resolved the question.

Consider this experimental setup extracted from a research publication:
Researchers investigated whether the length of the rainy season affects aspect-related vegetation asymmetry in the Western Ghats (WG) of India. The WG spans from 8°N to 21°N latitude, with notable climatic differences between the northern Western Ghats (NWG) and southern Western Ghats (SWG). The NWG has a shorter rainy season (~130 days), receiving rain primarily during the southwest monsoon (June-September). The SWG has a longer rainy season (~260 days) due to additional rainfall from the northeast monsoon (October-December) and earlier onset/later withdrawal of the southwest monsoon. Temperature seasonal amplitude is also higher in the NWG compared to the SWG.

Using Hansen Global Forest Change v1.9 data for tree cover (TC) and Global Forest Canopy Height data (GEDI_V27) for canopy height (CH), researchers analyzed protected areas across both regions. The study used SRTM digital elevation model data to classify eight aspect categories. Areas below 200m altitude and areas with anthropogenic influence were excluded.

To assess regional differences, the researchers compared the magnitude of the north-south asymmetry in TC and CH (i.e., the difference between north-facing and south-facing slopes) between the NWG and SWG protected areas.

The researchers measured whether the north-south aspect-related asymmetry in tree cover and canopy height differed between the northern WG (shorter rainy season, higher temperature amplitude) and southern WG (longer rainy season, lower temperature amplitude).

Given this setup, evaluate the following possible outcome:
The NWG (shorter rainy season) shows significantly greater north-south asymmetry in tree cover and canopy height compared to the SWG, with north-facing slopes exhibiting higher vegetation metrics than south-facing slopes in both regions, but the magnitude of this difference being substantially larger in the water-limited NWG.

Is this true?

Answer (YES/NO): NO